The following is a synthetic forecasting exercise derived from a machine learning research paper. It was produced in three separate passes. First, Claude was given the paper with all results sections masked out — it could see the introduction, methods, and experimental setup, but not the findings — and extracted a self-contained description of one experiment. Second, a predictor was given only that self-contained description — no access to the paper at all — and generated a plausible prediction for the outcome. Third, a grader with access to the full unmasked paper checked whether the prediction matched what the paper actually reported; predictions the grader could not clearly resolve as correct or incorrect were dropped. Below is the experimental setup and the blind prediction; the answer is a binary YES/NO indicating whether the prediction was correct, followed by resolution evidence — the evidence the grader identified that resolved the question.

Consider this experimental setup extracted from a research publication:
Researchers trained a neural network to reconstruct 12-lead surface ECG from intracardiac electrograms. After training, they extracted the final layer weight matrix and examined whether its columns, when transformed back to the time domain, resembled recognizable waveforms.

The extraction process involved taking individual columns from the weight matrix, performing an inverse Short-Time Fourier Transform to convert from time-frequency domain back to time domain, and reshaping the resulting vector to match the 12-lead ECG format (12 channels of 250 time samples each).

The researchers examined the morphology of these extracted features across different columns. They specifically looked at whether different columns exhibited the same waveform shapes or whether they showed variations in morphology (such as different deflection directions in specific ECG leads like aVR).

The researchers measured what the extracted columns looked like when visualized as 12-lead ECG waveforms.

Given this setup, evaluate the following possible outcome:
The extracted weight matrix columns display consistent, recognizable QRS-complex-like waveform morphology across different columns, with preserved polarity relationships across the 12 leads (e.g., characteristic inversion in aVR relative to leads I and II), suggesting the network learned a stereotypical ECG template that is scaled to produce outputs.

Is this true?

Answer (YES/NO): NO